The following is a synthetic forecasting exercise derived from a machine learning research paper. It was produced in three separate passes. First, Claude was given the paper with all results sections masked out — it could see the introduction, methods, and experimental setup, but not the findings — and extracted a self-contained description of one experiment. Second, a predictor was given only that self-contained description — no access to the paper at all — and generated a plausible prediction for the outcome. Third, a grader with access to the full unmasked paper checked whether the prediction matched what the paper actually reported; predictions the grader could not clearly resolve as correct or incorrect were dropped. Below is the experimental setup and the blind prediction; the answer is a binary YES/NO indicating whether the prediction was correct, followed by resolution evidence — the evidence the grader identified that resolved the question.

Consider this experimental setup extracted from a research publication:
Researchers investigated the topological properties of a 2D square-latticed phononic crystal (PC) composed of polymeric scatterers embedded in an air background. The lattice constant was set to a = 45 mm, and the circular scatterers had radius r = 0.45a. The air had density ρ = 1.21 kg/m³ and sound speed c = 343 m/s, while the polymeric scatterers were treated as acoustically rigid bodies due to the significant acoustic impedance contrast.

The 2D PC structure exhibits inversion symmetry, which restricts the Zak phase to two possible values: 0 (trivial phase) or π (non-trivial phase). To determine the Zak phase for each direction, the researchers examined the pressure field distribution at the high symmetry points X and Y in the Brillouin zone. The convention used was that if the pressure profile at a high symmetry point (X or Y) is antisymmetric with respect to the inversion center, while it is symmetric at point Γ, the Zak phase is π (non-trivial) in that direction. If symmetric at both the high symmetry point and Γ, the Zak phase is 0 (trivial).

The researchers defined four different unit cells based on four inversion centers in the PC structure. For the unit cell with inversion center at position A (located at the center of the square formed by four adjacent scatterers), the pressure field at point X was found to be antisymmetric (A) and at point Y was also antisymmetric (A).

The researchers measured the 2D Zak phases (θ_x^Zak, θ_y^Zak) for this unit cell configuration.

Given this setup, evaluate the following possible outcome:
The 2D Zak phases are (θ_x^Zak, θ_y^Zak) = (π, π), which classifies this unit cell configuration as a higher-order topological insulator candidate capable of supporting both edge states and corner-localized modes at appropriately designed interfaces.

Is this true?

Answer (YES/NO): NO